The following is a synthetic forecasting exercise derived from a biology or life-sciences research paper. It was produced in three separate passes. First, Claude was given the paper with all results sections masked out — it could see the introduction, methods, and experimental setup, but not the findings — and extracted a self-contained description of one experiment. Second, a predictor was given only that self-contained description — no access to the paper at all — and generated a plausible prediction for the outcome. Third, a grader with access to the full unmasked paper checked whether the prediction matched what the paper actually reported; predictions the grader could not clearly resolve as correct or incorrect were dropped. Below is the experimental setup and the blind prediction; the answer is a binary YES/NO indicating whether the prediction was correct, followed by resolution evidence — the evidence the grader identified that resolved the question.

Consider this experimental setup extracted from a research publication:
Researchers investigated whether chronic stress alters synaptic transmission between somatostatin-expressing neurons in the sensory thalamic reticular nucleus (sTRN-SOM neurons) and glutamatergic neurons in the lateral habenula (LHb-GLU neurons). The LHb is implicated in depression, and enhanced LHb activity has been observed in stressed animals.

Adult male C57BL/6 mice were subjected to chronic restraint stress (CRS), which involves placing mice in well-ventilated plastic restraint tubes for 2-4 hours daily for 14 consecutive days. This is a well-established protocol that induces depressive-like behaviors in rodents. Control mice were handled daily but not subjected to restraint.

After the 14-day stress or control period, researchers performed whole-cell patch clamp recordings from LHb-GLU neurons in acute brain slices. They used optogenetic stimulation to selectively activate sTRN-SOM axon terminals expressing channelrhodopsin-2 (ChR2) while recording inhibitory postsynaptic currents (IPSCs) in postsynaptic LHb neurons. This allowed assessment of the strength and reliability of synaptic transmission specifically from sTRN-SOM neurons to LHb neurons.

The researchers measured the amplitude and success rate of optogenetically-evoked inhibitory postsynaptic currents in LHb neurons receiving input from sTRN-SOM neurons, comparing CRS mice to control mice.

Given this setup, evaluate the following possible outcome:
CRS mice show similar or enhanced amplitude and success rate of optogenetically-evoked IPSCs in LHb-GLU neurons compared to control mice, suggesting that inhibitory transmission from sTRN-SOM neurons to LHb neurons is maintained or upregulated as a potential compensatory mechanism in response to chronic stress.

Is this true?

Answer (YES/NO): NO